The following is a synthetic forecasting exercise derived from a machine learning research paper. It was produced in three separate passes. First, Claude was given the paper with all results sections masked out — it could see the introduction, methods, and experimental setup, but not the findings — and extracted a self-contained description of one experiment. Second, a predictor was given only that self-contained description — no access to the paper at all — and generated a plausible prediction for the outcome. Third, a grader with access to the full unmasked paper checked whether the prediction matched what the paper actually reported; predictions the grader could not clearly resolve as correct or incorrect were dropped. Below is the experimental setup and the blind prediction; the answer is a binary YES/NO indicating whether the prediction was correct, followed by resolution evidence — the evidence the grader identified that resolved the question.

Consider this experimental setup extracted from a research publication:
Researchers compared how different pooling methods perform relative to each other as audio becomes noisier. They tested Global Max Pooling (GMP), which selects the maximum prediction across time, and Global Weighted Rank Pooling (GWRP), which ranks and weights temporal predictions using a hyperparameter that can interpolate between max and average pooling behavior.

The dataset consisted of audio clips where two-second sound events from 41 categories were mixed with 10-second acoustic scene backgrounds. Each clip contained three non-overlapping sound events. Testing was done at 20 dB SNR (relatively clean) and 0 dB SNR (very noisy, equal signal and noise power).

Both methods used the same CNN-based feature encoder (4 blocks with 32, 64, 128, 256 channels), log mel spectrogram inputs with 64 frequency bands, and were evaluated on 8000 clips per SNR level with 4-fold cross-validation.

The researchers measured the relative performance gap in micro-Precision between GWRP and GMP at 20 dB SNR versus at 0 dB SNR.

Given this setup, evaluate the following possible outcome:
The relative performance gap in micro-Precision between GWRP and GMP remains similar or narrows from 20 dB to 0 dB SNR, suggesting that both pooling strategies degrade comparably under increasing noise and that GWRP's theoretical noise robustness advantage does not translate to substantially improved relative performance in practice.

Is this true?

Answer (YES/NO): YES